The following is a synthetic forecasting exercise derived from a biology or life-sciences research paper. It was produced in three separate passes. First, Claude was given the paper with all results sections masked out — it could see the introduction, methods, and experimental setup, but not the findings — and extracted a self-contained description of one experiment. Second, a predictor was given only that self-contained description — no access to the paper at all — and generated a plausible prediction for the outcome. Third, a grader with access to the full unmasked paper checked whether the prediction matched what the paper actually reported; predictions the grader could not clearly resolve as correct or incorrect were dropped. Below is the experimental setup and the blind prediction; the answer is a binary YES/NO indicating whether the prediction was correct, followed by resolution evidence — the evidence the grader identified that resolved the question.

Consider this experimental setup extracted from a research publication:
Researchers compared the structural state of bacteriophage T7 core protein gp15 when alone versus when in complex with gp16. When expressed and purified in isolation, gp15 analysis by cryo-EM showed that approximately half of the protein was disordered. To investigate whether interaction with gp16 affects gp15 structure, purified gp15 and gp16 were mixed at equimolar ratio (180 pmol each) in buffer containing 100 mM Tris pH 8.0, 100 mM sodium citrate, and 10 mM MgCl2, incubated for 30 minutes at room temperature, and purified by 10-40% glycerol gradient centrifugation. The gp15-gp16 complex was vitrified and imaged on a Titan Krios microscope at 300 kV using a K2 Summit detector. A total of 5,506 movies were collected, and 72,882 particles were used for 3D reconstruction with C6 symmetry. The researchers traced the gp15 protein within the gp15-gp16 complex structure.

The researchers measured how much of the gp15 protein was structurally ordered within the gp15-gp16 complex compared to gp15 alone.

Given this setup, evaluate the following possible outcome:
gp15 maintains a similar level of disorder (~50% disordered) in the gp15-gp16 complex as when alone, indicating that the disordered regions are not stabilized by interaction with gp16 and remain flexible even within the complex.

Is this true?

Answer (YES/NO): NO